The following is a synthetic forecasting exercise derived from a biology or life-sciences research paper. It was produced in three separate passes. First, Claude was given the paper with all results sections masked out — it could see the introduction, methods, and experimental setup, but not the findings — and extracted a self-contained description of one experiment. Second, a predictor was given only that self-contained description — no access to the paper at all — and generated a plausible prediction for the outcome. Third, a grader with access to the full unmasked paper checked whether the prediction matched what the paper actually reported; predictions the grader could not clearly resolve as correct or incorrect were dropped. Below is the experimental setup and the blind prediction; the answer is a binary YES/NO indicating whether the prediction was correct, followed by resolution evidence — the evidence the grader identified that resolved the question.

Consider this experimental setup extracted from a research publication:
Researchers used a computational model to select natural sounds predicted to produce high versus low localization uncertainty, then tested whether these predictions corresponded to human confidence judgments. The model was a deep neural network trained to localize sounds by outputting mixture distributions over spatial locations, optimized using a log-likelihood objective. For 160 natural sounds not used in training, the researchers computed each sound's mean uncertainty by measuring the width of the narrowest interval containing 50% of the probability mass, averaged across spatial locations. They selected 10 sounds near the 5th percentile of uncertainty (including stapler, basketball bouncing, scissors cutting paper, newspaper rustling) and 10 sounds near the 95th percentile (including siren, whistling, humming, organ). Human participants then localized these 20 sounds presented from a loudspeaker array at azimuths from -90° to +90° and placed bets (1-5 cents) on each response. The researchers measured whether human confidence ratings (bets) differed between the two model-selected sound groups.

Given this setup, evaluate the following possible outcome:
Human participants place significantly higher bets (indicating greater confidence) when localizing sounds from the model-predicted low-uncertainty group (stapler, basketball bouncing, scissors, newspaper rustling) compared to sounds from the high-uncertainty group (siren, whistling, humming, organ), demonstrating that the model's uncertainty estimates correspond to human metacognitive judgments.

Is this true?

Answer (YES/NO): YES